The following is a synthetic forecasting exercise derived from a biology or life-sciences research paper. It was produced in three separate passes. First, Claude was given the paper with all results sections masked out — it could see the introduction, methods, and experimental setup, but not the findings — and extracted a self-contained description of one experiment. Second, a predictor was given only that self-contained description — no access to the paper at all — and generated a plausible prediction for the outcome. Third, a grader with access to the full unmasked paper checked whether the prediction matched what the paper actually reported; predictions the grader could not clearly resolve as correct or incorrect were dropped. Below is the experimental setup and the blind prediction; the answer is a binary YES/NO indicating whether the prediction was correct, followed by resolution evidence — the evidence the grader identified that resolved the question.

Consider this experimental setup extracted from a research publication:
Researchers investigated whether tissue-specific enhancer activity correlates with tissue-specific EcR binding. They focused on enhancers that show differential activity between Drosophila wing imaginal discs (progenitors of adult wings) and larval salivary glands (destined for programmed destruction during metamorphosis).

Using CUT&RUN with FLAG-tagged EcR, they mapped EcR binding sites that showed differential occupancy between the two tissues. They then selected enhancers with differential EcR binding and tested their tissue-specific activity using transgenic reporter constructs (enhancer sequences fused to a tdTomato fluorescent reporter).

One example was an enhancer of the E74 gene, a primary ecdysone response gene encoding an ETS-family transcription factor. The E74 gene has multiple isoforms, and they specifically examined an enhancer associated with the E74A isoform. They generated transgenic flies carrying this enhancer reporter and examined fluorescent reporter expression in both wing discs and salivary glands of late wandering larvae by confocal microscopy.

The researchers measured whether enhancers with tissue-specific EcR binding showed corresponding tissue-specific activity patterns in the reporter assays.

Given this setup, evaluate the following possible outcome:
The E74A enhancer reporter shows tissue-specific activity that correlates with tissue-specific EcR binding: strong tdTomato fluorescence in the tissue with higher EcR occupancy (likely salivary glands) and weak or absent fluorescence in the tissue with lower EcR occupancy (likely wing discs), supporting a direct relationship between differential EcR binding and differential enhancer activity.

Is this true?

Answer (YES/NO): NO